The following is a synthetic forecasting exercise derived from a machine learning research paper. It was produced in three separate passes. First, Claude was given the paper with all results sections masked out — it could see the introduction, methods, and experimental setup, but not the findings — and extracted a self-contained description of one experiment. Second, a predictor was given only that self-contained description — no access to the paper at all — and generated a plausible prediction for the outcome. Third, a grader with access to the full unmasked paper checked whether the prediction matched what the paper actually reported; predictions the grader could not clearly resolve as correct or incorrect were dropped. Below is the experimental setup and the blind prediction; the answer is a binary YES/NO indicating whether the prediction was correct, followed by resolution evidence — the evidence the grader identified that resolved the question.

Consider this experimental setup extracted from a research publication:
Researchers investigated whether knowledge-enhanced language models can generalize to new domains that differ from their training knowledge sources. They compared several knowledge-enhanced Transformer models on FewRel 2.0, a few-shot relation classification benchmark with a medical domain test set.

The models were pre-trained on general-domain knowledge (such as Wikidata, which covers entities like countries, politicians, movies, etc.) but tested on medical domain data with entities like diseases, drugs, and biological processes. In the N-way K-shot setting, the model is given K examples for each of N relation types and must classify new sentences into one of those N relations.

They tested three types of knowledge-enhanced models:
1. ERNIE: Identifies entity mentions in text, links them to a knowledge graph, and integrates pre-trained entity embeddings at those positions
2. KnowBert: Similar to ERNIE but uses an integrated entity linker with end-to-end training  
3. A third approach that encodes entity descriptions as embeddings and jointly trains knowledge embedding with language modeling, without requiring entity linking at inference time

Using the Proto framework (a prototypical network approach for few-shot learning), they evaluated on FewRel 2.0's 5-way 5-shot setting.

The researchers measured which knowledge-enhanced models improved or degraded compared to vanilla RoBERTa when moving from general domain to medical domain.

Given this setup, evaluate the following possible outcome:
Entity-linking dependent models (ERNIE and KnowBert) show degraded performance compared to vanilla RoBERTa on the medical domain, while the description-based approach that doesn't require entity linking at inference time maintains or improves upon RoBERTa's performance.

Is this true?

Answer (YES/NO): YES